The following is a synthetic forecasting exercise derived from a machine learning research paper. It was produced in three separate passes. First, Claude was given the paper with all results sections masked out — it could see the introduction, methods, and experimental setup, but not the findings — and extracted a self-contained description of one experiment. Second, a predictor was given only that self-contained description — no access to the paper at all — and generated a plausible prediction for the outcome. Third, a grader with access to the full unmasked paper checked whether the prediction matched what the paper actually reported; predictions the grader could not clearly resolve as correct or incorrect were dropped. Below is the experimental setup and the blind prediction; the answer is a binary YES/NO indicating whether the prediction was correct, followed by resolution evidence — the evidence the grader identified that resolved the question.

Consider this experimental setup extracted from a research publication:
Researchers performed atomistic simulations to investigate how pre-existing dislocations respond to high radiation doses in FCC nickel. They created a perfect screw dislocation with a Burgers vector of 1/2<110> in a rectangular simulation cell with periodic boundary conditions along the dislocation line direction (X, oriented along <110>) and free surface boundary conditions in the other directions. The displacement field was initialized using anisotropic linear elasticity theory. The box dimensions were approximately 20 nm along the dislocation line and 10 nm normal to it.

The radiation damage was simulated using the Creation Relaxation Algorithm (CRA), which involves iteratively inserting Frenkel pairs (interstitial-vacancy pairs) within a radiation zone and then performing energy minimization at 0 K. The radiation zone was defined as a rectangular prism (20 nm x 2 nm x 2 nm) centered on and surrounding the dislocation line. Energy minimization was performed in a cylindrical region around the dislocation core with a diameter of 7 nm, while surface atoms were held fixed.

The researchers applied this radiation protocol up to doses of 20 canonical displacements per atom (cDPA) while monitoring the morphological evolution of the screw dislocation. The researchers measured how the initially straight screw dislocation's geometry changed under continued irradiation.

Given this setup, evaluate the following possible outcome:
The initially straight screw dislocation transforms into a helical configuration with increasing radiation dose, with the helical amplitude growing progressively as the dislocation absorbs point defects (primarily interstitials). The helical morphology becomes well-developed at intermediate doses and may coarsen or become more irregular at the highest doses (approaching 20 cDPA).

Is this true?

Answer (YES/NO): YES